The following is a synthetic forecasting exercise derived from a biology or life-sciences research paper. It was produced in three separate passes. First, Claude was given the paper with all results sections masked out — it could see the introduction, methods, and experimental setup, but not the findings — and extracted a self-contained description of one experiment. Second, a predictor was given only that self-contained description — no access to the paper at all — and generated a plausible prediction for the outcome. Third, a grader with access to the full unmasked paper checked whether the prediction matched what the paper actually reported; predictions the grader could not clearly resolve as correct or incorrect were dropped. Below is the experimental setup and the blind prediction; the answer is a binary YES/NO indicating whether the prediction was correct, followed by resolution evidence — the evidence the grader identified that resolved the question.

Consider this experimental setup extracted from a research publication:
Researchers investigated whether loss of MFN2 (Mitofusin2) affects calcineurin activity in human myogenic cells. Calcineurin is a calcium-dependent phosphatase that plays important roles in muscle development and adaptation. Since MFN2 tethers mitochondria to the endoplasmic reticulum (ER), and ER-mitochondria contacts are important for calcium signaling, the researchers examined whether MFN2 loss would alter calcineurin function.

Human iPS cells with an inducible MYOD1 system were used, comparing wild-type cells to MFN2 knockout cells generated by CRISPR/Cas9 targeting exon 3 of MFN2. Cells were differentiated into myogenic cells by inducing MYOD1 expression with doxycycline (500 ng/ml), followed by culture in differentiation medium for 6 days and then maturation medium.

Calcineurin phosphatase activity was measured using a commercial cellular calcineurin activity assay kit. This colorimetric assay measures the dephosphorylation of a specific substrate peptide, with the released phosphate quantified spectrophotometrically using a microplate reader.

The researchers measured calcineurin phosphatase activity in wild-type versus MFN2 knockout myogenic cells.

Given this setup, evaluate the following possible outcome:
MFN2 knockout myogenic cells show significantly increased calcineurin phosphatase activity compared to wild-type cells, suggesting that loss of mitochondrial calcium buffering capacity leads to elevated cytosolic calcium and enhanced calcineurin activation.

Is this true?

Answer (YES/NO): YES